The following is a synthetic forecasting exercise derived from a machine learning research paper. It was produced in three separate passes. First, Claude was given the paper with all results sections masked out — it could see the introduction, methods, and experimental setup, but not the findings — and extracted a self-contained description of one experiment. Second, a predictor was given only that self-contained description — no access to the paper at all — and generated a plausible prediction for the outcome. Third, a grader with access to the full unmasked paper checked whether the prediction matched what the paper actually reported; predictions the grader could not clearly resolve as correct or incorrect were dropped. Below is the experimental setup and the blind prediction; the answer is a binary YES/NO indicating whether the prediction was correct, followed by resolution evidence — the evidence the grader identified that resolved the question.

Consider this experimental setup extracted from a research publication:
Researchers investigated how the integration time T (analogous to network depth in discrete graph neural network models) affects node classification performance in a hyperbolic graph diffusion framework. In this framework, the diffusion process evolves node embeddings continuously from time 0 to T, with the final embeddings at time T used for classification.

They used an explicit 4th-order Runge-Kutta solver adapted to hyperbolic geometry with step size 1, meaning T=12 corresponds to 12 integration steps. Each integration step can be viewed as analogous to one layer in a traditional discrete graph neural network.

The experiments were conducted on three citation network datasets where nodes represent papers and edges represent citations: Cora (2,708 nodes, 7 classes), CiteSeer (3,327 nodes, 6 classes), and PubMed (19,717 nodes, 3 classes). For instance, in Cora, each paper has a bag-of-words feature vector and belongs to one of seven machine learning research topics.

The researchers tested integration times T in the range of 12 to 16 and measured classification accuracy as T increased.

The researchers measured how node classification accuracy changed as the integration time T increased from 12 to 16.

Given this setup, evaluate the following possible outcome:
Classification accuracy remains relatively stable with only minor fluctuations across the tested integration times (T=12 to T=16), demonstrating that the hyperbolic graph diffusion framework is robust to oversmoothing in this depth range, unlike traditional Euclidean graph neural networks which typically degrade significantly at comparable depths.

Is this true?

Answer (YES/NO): NO